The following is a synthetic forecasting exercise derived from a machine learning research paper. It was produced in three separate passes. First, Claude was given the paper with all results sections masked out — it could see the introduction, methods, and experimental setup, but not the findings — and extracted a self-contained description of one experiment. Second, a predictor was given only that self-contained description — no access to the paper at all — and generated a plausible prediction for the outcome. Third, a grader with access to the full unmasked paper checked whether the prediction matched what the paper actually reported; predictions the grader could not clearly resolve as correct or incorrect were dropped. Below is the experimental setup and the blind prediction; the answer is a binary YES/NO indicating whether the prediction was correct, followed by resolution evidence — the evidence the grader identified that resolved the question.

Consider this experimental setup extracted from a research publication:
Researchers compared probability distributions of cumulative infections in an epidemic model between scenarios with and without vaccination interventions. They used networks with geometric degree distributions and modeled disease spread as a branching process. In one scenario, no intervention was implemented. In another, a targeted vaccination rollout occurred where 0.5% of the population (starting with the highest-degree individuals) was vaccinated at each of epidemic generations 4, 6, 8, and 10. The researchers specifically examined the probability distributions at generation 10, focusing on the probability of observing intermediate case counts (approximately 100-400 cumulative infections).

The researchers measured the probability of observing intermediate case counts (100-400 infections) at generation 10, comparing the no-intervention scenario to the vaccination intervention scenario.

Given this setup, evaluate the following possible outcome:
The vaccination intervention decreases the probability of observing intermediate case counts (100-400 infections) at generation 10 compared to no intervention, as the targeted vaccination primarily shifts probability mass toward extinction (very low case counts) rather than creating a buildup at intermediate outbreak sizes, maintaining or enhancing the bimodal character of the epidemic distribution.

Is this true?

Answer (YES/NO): NO